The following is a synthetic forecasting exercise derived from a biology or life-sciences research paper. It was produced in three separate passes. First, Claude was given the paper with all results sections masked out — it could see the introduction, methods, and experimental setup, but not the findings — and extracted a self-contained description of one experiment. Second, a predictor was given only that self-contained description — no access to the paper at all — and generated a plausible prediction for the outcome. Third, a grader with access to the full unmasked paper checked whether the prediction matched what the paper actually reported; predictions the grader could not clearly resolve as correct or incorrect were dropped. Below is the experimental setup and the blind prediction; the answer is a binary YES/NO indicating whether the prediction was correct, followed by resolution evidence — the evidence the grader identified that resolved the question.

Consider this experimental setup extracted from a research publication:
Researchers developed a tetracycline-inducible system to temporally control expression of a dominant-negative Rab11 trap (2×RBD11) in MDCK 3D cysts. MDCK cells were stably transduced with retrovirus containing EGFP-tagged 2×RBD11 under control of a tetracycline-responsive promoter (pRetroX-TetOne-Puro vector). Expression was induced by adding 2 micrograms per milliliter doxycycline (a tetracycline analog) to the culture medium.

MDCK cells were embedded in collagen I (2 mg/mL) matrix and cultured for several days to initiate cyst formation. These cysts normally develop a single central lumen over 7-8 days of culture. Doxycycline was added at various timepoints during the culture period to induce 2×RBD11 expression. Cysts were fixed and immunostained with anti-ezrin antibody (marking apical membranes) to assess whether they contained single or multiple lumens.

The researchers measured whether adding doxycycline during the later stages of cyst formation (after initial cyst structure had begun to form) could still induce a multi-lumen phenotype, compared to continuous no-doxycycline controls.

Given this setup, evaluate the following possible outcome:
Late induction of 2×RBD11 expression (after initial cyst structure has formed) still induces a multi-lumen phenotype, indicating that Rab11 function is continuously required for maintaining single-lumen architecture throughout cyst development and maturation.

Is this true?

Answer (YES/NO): NO